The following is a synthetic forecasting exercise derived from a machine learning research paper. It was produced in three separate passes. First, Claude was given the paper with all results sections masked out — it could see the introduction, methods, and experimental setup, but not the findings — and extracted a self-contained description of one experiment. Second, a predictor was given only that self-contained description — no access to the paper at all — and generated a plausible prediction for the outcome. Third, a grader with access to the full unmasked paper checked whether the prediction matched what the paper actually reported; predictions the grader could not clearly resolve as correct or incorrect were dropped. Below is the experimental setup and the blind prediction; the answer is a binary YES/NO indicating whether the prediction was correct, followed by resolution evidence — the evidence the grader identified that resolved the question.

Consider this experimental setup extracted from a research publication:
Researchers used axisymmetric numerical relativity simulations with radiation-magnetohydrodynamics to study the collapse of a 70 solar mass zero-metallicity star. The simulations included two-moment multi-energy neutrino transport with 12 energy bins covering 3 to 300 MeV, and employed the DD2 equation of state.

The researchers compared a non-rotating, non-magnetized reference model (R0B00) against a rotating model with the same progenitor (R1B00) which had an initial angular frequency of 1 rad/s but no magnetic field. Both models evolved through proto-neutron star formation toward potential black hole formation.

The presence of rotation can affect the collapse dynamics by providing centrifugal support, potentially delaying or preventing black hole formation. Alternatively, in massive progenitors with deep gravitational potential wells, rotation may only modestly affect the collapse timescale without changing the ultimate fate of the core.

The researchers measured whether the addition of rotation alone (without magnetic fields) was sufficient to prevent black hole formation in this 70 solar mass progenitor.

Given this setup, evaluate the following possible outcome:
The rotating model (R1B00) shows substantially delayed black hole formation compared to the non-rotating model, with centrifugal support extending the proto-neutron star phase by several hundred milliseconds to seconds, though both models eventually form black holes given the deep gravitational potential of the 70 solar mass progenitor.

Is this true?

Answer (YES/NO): NO